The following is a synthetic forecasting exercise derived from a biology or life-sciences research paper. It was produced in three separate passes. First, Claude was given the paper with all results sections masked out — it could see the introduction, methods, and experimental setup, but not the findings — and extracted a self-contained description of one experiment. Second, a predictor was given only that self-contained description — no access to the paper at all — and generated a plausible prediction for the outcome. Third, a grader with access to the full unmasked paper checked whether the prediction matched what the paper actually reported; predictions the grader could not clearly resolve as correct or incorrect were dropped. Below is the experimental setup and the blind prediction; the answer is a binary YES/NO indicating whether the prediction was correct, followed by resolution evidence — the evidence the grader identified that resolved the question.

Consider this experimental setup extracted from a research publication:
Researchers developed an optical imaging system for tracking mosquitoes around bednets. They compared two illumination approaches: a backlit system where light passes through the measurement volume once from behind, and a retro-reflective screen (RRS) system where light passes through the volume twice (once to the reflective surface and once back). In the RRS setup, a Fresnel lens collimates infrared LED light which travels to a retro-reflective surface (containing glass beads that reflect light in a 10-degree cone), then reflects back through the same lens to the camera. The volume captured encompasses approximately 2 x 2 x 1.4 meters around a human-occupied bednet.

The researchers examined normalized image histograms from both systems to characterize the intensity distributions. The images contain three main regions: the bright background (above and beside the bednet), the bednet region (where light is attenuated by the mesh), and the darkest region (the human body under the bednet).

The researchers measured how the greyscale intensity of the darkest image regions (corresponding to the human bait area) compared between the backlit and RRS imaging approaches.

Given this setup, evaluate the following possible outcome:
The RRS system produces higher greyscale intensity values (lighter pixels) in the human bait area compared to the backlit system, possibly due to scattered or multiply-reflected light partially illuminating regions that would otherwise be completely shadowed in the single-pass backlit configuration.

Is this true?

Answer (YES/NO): YES